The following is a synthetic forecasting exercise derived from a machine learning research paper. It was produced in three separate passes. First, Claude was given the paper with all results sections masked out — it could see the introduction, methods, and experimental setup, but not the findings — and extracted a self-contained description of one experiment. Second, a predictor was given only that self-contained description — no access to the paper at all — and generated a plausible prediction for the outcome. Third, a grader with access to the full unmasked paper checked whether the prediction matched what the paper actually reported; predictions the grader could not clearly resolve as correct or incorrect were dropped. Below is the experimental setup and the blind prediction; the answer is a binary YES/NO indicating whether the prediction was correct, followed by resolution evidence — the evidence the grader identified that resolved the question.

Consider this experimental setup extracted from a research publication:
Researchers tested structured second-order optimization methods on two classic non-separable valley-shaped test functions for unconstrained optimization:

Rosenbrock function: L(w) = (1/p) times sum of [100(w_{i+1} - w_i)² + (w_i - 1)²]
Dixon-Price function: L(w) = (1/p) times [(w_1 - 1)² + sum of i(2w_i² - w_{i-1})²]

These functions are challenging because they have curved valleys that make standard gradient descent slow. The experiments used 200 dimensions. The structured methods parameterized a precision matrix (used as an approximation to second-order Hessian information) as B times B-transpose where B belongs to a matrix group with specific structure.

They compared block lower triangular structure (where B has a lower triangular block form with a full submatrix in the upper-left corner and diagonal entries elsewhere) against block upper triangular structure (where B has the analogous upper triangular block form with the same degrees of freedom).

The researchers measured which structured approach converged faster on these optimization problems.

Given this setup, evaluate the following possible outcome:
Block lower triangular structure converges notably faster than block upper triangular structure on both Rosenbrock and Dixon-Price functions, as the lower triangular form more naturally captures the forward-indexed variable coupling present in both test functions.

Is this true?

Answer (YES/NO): YES